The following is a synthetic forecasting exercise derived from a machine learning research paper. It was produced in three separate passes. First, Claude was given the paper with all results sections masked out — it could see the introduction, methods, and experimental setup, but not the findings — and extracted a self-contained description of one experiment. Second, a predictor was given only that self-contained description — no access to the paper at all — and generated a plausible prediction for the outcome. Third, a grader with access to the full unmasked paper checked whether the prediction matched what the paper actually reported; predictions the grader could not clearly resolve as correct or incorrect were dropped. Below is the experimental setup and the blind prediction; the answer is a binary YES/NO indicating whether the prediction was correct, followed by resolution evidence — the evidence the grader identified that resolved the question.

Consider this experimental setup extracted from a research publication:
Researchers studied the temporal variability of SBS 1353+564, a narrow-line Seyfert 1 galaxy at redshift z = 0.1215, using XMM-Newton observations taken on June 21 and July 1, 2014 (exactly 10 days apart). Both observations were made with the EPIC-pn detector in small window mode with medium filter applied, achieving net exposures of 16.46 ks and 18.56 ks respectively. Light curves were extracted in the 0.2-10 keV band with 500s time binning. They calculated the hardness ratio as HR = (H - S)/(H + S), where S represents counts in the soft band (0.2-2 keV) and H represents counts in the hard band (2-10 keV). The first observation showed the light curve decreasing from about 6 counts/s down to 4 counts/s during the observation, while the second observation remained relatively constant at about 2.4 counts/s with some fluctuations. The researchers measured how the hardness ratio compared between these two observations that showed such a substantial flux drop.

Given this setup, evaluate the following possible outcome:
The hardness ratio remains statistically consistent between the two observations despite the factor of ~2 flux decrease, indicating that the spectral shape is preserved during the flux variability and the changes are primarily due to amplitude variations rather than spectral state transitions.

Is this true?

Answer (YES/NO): YES